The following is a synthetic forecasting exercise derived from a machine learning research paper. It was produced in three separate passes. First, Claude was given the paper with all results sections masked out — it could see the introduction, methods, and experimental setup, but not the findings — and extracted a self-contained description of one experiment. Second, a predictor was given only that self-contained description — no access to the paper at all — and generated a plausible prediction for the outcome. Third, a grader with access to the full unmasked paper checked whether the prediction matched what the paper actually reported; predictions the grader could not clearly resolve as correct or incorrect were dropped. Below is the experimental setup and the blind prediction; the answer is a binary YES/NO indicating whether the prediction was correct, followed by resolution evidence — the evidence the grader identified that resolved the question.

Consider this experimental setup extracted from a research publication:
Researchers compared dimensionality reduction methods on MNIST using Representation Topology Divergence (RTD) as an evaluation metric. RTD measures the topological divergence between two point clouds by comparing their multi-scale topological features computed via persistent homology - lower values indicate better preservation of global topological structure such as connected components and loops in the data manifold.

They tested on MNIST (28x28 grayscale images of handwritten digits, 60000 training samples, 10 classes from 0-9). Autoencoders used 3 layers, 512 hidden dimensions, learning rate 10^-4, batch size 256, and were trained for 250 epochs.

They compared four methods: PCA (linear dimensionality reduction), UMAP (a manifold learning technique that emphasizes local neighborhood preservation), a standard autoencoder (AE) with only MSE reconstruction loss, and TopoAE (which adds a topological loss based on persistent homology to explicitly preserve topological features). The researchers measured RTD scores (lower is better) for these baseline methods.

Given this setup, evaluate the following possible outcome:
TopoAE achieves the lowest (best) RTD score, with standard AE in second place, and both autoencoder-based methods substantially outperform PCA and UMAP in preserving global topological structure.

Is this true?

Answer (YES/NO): NO